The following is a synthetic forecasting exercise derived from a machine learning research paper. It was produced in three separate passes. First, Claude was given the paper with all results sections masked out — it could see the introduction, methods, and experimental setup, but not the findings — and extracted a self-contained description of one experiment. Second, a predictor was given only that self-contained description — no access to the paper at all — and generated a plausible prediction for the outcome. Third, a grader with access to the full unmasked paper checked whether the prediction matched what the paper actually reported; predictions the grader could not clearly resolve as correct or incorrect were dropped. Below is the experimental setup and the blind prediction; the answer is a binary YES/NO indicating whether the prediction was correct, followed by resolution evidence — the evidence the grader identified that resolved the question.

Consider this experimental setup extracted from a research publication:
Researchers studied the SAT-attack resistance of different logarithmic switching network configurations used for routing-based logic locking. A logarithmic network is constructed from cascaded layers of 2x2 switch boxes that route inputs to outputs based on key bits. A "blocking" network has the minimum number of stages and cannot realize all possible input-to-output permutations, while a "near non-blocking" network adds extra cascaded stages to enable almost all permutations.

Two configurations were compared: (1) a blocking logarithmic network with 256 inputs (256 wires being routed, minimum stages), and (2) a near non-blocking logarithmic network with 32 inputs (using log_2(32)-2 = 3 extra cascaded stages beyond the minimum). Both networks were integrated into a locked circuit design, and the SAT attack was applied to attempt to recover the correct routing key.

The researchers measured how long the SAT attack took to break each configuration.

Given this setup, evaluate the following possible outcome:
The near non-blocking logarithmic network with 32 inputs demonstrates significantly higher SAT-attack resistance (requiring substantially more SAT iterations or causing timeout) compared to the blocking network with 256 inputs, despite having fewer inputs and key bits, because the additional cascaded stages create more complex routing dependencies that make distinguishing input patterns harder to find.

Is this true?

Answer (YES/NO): YES